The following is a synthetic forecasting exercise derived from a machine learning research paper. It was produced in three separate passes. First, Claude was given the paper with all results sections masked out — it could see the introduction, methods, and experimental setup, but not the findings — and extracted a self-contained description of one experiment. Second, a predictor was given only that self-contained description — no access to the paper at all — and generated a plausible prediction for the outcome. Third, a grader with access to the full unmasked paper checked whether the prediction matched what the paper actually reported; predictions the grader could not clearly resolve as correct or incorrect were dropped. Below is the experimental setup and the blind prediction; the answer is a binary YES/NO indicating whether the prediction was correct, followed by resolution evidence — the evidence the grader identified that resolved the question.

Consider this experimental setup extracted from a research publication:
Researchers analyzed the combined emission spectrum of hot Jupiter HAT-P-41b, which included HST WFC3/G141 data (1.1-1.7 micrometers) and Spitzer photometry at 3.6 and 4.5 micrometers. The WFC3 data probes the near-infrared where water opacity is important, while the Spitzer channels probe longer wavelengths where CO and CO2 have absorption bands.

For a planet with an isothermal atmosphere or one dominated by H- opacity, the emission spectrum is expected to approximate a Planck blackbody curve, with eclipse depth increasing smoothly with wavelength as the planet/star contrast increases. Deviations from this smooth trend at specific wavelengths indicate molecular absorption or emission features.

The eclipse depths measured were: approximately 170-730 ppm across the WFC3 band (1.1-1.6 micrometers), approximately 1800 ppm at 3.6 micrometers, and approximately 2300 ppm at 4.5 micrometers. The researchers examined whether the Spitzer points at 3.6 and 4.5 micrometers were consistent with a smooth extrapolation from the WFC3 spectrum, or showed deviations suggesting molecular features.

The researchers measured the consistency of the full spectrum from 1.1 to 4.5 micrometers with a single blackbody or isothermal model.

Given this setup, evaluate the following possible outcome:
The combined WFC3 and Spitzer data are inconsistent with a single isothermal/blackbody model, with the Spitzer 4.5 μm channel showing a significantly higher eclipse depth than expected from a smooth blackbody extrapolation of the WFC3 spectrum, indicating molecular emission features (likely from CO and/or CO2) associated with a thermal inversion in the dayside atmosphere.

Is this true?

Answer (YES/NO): NO